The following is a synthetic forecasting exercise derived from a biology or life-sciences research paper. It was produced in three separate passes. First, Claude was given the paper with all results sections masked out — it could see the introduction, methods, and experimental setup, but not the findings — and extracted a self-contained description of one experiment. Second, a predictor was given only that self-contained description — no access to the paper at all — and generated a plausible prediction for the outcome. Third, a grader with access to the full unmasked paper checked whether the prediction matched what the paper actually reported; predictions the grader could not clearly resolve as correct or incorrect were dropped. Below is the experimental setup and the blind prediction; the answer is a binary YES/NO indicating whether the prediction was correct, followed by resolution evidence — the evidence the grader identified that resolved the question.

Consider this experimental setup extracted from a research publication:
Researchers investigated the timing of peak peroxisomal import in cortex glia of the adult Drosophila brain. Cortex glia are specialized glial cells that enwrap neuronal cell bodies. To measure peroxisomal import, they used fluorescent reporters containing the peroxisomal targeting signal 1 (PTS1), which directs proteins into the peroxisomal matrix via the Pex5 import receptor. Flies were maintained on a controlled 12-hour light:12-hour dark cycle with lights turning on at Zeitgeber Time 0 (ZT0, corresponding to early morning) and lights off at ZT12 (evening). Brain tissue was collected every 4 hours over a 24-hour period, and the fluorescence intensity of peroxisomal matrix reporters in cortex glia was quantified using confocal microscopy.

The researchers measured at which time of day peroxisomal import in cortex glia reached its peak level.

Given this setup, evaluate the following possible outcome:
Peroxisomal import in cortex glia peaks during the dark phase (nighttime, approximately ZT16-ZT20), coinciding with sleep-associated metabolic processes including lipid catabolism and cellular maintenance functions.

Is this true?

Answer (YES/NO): NO